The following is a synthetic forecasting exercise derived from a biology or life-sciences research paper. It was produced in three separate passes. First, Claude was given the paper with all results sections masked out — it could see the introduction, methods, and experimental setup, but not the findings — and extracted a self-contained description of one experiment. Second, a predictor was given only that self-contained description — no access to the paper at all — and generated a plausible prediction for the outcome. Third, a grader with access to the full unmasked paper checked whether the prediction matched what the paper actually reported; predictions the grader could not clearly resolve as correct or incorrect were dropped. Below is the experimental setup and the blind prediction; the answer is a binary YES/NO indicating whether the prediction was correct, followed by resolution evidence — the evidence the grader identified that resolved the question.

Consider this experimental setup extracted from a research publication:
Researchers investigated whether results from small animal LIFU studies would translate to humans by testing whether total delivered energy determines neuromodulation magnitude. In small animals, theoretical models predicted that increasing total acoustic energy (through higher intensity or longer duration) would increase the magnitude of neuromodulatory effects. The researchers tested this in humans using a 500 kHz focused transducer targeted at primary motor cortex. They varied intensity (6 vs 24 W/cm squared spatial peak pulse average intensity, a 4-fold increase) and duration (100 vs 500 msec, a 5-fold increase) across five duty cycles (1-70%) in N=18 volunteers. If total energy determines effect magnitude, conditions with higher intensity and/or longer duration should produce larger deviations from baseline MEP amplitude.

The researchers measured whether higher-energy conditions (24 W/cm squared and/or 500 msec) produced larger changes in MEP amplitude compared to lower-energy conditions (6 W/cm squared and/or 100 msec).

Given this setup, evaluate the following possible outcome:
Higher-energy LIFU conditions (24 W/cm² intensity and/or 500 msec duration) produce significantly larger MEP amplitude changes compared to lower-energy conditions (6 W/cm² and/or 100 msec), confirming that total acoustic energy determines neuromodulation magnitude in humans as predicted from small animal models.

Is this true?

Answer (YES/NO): NO